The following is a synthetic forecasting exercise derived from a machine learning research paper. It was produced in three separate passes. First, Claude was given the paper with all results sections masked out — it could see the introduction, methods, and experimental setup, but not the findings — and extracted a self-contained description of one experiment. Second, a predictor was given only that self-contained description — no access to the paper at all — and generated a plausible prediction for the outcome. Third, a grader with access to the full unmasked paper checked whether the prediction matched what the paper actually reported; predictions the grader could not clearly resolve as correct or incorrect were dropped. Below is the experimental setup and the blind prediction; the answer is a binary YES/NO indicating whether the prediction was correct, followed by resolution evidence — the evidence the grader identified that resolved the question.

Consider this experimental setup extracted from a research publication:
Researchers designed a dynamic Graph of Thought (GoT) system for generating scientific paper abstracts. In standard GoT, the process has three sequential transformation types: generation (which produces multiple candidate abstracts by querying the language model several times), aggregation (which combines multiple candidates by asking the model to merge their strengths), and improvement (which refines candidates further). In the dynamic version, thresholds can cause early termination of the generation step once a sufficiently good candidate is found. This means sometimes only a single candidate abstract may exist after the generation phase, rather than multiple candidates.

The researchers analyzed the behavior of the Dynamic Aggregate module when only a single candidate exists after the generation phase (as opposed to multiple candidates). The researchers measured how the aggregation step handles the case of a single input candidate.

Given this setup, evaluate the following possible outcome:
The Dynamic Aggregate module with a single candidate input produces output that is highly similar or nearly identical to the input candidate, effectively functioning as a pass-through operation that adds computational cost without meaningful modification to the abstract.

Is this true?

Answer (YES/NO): NO